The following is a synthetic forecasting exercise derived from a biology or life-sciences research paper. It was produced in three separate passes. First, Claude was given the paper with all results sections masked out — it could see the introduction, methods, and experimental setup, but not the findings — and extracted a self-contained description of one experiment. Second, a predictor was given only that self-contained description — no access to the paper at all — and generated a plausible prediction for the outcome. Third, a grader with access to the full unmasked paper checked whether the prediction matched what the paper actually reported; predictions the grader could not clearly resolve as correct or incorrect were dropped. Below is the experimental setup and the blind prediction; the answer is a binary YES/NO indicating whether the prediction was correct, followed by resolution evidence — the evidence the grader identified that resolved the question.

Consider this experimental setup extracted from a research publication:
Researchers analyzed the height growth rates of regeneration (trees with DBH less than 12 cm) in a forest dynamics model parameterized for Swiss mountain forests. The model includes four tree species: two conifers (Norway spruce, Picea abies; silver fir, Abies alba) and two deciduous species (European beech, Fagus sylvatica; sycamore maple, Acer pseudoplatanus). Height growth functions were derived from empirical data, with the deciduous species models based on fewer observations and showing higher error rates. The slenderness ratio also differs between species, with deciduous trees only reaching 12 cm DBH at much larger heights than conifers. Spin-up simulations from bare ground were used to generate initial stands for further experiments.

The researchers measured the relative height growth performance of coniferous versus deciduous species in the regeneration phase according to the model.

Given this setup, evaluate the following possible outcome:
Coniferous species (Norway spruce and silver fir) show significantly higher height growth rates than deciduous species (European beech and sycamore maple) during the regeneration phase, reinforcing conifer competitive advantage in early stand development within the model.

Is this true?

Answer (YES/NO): YES